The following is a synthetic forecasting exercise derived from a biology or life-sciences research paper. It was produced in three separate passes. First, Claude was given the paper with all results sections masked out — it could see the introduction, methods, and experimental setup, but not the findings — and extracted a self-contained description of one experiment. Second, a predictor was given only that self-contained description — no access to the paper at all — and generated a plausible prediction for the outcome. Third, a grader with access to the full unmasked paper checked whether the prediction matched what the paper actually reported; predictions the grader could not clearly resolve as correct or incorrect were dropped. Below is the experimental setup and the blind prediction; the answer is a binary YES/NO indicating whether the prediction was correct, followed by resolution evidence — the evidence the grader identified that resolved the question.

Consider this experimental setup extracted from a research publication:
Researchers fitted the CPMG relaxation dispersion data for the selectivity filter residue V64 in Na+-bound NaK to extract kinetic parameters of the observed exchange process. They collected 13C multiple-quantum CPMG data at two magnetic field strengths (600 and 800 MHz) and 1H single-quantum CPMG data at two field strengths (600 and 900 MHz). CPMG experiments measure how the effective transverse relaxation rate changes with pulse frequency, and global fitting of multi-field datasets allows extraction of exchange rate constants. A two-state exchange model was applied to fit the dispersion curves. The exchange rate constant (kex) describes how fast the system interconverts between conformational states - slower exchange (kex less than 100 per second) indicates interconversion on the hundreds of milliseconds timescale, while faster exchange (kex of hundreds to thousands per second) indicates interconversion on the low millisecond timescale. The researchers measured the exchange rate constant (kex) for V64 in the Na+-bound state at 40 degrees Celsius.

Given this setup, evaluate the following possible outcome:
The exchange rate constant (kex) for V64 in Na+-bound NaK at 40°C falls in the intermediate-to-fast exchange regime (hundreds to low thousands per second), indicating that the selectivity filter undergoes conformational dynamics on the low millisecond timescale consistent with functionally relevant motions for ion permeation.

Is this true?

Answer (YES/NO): YES